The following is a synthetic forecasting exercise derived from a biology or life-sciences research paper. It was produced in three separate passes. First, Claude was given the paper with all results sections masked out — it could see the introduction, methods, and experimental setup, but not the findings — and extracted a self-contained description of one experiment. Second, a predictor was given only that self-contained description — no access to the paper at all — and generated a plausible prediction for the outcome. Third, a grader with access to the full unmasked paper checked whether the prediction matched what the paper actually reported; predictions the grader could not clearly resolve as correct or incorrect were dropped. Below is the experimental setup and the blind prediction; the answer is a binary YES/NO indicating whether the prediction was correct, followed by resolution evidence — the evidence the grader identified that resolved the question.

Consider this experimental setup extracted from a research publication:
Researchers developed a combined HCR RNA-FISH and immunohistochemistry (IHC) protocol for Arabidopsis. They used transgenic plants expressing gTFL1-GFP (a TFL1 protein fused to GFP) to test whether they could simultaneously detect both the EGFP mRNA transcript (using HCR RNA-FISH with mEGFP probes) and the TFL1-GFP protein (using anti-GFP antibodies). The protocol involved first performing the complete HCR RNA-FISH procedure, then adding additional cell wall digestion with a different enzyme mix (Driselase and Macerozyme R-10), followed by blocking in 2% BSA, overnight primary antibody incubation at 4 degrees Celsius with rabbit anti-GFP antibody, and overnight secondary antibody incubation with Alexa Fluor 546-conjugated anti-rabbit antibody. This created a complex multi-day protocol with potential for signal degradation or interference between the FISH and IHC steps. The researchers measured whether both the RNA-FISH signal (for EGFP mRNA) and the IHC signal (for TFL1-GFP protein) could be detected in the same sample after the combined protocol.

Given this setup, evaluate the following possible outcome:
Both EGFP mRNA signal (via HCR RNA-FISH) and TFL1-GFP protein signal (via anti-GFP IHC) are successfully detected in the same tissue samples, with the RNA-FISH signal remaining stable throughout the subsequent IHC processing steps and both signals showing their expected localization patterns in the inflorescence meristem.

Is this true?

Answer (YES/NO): YES